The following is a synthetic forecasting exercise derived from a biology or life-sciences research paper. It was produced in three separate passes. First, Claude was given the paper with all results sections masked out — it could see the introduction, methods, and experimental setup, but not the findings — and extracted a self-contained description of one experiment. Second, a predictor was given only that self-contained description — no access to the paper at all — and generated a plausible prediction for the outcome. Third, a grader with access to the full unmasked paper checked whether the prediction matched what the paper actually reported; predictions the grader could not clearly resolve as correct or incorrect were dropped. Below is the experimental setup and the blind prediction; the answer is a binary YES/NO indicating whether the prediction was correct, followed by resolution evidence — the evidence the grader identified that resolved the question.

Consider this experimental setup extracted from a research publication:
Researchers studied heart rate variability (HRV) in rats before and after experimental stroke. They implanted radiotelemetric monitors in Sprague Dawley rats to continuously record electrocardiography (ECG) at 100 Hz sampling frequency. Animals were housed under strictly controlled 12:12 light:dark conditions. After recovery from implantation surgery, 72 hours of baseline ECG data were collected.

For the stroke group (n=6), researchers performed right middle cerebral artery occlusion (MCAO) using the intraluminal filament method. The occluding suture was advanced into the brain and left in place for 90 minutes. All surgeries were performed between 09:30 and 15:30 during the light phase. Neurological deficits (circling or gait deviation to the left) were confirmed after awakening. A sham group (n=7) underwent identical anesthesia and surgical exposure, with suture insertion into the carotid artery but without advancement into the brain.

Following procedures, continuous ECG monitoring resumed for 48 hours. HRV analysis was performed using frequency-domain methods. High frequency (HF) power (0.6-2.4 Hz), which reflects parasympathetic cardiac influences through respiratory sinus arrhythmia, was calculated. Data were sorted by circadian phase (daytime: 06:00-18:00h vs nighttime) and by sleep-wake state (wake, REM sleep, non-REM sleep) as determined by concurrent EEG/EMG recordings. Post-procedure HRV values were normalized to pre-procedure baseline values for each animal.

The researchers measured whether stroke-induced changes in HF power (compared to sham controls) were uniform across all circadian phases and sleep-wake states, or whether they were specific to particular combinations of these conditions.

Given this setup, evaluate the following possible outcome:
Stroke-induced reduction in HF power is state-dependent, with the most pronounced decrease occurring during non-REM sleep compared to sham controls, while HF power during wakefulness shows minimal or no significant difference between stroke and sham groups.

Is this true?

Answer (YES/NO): NO